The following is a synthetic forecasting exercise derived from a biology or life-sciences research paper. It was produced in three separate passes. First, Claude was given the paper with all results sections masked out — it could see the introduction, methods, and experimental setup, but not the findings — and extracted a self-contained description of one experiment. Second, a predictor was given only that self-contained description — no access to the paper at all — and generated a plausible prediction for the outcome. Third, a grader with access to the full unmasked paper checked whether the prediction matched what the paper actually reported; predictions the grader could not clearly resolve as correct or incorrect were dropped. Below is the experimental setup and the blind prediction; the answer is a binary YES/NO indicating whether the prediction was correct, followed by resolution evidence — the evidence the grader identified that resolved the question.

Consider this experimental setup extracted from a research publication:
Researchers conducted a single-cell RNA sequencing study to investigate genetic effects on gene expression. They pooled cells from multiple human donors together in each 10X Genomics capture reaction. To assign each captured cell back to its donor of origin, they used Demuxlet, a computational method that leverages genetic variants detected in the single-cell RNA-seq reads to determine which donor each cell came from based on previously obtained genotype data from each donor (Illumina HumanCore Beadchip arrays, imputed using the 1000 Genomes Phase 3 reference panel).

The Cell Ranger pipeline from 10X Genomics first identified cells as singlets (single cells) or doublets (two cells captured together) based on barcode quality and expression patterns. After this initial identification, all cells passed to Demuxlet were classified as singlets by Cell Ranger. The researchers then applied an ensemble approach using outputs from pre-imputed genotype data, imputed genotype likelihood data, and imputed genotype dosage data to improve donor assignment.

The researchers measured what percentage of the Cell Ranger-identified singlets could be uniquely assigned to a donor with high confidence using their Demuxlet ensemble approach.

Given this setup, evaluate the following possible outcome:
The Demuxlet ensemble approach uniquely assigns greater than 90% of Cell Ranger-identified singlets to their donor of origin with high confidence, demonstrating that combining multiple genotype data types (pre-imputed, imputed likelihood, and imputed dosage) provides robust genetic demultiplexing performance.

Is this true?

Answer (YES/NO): YES